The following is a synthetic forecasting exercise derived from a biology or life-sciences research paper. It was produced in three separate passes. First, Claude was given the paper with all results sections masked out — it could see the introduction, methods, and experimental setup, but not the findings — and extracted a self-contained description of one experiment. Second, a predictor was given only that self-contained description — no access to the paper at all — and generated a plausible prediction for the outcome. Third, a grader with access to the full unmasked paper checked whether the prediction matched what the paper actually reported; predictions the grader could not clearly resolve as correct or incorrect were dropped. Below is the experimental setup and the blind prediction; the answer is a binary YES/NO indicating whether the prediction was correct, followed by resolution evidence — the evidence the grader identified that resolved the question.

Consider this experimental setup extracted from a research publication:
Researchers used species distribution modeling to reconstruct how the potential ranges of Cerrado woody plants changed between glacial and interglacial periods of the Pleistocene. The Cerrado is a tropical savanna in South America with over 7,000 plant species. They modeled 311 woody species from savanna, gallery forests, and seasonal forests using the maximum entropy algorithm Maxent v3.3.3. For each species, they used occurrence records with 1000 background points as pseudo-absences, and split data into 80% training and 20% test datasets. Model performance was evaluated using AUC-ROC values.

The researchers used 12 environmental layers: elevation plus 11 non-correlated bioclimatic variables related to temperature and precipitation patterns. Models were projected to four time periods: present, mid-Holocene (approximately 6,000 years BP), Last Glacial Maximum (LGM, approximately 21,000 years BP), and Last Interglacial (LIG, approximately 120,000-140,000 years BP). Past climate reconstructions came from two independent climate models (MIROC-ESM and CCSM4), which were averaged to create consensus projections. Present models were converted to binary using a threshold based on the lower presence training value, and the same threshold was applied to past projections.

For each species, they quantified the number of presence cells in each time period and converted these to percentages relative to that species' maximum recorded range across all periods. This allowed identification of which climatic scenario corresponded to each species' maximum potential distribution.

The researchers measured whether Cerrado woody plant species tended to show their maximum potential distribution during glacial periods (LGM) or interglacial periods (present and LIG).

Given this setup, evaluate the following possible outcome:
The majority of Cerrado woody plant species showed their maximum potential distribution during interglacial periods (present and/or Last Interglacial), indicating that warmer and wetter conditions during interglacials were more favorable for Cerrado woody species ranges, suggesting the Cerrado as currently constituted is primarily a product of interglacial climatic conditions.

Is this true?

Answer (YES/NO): NO